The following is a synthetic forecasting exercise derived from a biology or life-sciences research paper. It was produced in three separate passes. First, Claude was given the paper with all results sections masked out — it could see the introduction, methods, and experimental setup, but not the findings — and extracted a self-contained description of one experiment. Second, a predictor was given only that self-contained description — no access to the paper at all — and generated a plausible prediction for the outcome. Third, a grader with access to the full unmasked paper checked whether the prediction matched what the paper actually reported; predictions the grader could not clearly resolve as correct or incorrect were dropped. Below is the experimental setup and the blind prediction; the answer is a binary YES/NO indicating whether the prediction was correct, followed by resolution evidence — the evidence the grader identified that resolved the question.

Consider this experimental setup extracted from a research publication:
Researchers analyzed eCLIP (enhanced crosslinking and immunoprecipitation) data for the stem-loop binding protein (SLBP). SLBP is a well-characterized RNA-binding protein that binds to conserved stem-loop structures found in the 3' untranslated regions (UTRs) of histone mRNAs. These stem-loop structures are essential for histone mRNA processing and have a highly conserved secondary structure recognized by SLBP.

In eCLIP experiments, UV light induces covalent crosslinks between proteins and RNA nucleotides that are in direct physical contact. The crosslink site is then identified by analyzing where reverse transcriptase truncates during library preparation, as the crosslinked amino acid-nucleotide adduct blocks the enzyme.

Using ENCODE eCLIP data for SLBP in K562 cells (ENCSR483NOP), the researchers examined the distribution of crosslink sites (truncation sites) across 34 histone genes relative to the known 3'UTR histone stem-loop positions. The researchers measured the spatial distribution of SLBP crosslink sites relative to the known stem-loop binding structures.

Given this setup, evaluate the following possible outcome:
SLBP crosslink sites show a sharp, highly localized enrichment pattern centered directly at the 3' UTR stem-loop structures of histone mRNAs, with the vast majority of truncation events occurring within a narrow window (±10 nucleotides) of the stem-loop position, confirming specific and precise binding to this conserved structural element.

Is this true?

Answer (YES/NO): NO